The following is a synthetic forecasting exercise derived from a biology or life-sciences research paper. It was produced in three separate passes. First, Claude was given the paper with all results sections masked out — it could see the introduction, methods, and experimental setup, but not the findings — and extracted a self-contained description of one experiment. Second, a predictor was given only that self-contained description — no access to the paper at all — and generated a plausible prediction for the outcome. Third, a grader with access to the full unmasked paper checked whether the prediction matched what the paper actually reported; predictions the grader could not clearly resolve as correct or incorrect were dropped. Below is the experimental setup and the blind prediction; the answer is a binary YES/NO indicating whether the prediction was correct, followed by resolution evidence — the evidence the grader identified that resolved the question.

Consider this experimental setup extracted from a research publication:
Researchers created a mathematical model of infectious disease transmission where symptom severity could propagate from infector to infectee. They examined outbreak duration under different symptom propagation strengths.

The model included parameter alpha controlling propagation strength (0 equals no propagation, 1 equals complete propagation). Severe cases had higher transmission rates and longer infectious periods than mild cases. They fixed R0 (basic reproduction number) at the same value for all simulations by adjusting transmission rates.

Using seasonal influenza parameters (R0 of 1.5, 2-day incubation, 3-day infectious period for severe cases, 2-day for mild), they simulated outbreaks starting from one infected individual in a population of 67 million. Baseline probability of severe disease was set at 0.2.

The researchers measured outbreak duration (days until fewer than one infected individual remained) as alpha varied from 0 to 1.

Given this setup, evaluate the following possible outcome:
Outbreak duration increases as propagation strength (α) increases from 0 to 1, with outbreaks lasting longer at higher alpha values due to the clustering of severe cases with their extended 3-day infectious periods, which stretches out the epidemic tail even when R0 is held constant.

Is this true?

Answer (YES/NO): YES